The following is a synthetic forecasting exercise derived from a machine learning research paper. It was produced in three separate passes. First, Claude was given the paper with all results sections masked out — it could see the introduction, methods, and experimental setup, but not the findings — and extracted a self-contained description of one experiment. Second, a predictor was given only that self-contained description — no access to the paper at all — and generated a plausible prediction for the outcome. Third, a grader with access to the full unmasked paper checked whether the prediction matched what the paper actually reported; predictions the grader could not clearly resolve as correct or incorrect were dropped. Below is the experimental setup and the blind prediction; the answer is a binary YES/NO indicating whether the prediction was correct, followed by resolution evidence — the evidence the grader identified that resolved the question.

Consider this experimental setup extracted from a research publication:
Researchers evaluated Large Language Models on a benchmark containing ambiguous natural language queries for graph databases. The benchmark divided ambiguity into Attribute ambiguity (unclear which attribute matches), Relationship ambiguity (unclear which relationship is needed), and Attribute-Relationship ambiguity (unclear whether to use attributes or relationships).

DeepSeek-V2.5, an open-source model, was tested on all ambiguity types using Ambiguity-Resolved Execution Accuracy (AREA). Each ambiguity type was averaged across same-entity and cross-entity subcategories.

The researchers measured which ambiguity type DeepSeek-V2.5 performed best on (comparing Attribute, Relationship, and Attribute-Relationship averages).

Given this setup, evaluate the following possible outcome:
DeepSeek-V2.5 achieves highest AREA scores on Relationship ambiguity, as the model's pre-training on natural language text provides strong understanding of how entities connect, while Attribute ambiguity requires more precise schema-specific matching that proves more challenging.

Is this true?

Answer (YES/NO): YES